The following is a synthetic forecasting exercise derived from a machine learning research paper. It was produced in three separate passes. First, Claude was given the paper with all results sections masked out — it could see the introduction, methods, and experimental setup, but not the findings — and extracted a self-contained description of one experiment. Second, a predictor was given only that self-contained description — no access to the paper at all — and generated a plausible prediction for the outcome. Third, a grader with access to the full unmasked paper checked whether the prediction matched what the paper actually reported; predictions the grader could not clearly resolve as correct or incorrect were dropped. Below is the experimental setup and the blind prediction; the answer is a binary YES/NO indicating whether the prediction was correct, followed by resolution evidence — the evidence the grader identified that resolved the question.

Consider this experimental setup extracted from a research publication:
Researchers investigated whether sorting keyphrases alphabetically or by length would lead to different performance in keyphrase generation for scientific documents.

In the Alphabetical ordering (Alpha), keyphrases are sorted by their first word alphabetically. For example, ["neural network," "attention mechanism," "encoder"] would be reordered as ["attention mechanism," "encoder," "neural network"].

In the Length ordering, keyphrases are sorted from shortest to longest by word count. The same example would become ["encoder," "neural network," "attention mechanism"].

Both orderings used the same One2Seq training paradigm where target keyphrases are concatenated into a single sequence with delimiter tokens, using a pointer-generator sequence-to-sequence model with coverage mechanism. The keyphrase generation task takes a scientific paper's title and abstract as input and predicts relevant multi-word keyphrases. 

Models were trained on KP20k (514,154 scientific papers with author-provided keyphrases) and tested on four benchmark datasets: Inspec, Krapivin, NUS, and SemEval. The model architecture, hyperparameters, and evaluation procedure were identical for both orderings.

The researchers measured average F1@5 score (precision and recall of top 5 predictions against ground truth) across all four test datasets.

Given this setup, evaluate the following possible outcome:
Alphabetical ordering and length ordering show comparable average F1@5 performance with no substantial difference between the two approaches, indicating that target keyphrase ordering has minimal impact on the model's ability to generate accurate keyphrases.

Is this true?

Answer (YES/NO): NO